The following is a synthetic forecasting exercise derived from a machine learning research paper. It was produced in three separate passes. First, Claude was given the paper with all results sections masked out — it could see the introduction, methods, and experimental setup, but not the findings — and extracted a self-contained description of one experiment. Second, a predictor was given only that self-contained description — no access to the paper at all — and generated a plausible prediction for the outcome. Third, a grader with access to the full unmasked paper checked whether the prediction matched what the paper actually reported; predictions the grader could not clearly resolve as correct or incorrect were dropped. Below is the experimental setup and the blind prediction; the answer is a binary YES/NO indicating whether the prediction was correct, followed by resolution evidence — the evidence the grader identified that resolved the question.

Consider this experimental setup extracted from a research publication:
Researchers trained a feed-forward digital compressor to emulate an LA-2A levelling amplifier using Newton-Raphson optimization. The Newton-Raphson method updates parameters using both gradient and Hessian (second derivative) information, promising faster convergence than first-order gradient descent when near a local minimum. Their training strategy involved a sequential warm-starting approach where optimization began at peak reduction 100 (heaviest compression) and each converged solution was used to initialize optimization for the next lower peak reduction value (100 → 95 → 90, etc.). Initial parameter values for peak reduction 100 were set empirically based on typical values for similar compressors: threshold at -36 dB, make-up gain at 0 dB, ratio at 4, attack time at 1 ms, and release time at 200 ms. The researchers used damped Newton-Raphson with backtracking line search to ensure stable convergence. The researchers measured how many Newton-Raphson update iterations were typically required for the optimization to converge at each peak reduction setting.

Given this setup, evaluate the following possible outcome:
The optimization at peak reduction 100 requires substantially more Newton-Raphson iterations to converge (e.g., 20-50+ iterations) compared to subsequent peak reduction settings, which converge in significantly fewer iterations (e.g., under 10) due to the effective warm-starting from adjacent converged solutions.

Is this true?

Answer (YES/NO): NO